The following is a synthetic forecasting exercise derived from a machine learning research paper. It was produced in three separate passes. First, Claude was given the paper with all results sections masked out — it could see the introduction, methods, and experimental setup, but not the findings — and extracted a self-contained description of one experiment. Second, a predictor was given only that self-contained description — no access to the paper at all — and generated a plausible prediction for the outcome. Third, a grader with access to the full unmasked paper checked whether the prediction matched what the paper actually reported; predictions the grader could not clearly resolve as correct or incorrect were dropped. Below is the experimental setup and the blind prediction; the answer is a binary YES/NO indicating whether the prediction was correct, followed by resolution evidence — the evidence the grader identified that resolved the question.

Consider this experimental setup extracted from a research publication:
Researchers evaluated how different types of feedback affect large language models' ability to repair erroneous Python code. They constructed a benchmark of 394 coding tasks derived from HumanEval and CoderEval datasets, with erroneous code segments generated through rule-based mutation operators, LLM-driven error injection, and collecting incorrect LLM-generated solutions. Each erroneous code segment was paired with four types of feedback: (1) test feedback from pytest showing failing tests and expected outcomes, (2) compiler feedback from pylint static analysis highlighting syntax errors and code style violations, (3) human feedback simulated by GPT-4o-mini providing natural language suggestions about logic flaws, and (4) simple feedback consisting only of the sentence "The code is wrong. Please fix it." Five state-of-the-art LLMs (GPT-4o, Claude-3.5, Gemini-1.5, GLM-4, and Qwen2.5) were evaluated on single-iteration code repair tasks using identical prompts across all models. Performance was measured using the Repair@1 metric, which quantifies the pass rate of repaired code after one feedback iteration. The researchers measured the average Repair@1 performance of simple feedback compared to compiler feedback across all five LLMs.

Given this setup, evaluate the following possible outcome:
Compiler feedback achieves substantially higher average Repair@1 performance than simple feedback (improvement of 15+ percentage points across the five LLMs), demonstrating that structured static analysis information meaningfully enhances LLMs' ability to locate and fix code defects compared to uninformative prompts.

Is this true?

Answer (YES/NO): NO